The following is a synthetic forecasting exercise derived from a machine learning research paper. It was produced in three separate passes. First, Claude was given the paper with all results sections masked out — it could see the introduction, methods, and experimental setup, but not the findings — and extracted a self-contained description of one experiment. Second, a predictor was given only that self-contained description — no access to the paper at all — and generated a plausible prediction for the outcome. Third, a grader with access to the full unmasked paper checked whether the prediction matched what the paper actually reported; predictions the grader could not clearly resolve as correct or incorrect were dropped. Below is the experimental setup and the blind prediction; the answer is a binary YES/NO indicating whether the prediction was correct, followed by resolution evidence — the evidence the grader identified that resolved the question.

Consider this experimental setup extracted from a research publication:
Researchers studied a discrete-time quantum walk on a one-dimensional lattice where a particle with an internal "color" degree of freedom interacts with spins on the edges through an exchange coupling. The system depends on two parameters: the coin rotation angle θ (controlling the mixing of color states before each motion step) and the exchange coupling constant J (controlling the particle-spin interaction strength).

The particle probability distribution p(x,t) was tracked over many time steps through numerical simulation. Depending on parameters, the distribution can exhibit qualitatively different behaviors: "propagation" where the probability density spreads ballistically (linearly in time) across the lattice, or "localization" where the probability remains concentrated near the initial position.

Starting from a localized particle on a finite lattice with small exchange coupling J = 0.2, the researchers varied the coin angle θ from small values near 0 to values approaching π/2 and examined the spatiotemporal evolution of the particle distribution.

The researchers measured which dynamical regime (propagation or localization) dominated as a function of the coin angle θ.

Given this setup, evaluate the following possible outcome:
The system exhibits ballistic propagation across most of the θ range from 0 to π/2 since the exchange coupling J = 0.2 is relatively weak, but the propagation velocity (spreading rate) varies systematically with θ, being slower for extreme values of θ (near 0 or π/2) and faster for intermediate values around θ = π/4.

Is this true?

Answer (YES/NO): NO